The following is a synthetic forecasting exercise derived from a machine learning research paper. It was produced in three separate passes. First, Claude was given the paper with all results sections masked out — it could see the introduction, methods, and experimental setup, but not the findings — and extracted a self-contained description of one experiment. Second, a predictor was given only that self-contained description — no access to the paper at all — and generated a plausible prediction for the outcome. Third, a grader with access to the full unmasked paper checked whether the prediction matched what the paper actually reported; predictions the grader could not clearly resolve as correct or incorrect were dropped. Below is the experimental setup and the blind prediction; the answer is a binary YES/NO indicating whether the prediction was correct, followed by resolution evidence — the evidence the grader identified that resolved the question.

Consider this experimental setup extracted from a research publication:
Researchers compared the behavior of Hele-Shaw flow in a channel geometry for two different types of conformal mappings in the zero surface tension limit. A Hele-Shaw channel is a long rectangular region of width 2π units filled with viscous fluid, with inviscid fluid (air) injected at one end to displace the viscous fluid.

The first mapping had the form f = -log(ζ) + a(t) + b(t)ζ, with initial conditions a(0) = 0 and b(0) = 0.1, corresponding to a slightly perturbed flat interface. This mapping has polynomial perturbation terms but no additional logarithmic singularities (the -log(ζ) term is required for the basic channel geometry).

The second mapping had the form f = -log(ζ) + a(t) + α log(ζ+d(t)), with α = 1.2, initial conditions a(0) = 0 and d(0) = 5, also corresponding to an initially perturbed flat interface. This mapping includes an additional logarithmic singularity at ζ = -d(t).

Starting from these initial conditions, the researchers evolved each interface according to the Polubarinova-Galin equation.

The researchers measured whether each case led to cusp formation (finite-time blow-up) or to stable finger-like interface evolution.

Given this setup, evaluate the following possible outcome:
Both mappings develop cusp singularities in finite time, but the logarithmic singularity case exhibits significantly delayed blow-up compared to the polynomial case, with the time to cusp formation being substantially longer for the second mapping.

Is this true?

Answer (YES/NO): NO